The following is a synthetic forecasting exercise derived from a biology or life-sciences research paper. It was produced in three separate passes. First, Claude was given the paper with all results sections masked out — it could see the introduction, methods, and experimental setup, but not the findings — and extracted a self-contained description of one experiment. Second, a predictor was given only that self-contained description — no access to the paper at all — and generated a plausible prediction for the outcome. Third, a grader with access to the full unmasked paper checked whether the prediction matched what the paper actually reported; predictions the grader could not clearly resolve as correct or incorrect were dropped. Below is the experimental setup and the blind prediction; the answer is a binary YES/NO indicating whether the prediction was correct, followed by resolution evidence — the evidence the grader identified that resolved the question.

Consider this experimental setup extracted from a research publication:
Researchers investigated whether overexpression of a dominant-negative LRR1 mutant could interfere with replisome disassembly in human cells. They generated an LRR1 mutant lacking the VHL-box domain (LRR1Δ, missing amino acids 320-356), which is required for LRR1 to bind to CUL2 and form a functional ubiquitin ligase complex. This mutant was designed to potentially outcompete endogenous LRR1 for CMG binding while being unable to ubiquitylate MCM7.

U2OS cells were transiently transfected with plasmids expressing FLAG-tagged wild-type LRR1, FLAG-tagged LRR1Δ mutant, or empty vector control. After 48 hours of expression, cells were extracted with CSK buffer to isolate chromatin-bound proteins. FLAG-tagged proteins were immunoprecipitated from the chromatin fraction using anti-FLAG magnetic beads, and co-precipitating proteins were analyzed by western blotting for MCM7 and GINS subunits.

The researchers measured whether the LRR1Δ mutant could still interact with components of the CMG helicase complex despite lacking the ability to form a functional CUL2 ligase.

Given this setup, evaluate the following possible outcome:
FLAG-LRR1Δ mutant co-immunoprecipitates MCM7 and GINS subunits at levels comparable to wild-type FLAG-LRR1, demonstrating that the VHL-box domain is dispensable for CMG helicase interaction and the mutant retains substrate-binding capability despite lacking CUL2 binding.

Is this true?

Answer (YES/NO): NO